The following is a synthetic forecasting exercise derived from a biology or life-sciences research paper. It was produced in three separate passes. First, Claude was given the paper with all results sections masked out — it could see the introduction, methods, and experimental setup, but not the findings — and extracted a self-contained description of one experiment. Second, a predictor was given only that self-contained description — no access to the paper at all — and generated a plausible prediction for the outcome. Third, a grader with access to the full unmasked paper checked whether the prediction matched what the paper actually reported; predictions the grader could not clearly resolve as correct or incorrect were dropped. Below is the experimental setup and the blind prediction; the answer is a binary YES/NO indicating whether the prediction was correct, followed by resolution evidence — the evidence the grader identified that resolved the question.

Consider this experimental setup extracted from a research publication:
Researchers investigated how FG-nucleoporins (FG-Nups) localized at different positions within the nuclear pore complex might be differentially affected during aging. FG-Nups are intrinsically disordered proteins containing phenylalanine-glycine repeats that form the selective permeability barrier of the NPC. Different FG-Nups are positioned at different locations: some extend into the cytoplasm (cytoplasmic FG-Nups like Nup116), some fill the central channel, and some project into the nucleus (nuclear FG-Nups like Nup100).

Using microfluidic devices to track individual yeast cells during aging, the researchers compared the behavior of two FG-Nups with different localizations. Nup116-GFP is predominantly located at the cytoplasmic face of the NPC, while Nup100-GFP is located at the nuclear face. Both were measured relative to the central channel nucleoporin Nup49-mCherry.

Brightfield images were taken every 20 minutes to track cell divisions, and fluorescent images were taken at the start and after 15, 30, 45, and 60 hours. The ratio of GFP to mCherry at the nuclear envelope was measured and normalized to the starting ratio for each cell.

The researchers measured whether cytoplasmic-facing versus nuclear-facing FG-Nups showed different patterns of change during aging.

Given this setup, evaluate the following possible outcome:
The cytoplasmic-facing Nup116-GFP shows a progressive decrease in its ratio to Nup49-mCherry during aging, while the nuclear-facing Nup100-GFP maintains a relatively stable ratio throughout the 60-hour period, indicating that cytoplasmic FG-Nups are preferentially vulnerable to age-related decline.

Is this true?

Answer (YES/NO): NO